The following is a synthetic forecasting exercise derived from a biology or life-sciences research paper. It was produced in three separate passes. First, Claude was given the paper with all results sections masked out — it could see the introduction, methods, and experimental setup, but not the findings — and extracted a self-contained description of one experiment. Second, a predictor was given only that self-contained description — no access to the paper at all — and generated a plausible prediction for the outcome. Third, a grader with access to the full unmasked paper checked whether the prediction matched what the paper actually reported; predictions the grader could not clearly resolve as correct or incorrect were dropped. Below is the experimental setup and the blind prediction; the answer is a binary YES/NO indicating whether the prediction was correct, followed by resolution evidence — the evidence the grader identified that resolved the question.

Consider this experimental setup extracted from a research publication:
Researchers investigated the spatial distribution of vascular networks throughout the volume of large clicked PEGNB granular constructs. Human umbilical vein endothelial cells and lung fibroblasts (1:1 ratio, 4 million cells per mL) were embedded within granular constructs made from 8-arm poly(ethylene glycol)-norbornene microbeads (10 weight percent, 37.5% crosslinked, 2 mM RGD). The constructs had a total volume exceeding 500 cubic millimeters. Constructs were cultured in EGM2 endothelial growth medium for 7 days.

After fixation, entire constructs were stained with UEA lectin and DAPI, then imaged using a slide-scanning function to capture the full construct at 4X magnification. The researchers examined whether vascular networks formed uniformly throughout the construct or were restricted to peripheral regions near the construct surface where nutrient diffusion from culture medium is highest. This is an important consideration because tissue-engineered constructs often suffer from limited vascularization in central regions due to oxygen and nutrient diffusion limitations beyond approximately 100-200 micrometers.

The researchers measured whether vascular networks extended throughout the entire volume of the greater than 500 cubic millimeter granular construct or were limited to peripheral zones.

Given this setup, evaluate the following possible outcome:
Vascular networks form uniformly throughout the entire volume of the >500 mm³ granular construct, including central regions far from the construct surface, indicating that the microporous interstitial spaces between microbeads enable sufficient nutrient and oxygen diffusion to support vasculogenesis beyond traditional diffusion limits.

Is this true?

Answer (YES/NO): NO